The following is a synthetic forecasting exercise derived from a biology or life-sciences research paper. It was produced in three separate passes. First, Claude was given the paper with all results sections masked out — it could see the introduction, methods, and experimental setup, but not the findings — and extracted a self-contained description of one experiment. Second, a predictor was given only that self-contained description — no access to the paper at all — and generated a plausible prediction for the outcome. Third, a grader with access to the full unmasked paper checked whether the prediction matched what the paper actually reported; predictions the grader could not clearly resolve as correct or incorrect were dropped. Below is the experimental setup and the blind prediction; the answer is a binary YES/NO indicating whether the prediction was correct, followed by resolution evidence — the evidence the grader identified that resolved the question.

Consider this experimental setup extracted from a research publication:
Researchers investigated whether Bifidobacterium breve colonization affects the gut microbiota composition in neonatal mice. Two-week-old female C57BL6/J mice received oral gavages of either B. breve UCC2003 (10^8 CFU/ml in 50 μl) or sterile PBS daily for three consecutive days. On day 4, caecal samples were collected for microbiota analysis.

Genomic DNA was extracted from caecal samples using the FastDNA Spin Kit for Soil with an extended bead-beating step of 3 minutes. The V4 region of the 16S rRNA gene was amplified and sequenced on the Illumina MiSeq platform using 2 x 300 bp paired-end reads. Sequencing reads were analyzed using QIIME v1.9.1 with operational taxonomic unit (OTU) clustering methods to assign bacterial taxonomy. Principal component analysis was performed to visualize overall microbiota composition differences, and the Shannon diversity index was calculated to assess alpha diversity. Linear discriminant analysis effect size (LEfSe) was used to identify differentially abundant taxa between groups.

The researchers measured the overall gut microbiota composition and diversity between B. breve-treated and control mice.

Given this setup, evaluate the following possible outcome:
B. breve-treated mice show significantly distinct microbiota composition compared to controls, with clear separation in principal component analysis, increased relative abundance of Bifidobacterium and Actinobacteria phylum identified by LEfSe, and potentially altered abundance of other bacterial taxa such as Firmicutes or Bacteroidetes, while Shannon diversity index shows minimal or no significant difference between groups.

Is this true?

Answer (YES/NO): NO